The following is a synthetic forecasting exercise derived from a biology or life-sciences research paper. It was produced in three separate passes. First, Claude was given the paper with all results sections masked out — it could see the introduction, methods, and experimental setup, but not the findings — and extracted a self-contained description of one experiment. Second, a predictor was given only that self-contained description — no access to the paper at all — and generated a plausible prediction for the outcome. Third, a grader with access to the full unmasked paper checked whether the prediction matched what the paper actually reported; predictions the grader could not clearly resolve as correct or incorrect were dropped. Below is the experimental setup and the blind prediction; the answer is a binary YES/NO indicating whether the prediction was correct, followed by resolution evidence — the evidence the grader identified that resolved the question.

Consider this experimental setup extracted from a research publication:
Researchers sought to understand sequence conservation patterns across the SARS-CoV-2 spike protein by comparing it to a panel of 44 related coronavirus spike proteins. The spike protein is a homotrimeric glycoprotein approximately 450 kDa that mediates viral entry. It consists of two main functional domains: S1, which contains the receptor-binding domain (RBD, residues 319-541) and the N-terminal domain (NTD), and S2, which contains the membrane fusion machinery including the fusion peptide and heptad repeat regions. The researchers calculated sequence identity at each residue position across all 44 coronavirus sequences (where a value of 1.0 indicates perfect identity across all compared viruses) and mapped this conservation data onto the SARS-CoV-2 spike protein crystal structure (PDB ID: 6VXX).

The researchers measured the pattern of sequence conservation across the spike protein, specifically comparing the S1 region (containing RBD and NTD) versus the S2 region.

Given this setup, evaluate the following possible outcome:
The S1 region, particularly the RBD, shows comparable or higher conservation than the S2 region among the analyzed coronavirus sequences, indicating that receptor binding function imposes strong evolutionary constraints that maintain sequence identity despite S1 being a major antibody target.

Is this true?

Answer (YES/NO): NO